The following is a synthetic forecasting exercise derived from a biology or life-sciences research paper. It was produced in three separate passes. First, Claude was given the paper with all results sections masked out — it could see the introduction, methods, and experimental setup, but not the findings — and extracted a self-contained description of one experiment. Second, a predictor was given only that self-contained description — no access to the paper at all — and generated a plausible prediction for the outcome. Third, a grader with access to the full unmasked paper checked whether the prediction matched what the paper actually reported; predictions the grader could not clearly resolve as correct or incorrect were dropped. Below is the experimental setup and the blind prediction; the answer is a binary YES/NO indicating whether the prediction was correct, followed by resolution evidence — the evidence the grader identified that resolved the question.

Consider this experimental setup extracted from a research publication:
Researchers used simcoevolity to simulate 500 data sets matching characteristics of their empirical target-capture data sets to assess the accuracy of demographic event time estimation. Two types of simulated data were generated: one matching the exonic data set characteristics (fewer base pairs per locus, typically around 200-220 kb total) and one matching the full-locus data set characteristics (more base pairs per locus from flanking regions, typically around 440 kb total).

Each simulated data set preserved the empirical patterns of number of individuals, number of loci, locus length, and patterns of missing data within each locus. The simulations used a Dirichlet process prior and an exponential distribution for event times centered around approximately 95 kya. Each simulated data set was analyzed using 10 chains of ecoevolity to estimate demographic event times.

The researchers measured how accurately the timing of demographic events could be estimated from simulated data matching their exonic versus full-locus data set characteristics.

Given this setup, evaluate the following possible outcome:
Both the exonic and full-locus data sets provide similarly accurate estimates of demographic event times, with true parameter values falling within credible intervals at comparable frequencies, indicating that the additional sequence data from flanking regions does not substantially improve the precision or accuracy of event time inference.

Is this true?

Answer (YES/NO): YES